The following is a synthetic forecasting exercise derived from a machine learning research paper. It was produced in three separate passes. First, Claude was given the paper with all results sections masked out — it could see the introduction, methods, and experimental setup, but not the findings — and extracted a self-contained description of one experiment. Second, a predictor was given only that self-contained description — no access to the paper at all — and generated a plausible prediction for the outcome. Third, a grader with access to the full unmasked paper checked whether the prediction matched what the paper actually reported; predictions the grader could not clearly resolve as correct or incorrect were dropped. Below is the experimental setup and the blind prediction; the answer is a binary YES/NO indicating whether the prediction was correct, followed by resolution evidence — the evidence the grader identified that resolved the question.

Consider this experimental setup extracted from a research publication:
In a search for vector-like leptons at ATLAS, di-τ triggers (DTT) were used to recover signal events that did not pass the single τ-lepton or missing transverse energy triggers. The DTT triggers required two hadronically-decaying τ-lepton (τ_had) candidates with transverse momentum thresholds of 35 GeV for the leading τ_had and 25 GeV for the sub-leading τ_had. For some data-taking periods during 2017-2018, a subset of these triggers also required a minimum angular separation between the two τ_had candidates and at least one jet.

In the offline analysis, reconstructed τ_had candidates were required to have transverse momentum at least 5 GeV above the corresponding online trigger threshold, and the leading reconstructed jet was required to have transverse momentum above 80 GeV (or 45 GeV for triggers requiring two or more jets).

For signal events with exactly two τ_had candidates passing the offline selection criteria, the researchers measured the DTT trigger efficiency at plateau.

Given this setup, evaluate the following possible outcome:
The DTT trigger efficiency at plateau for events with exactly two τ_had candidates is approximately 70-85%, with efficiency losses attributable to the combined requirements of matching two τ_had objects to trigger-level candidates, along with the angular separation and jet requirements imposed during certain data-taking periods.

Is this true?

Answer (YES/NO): NO